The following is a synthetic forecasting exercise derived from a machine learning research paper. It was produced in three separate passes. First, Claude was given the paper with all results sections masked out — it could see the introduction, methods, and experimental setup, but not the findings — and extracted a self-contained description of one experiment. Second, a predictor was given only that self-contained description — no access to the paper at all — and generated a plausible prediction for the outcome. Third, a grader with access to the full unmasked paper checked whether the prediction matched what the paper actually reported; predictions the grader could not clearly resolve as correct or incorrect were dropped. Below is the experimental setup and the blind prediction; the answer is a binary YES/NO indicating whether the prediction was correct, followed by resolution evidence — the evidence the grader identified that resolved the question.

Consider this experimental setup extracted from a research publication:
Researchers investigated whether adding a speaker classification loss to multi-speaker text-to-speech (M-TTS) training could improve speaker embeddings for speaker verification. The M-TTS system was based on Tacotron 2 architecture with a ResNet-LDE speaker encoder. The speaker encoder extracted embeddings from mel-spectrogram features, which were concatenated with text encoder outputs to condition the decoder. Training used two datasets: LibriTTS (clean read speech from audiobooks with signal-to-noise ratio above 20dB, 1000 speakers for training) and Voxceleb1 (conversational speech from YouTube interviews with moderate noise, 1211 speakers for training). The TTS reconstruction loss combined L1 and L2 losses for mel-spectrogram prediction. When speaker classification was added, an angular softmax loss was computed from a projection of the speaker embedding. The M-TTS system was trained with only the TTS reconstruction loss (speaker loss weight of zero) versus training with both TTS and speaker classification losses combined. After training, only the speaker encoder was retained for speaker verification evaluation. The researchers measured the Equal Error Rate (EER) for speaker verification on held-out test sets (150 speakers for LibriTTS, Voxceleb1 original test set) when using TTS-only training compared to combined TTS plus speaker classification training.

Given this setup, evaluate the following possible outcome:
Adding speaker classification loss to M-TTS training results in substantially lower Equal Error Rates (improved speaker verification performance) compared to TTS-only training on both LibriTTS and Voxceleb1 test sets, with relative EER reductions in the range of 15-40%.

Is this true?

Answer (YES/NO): NO